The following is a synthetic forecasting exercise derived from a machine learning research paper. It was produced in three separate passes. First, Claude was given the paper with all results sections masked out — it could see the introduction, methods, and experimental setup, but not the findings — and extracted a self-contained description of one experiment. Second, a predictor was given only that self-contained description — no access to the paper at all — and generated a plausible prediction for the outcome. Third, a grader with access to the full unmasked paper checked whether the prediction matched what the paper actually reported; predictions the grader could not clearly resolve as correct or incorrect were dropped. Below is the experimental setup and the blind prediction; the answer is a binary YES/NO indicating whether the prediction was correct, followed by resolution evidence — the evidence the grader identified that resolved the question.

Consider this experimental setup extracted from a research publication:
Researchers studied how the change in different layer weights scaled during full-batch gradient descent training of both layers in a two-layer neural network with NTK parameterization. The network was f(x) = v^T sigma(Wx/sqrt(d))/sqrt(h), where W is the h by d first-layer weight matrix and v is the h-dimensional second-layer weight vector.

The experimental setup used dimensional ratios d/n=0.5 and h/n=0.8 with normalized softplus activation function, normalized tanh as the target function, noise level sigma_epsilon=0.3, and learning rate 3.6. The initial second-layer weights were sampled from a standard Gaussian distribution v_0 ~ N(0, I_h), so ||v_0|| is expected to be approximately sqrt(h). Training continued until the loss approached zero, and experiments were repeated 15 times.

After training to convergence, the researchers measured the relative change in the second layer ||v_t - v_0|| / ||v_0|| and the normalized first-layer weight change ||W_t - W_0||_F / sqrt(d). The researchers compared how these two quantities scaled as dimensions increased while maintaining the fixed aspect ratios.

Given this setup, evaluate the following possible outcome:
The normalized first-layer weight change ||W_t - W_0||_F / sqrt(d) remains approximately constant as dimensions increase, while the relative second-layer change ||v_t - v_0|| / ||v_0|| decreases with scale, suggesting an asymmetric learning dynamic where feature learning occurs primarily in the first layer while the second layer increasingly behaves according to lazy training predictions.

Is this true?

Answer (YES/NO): NO